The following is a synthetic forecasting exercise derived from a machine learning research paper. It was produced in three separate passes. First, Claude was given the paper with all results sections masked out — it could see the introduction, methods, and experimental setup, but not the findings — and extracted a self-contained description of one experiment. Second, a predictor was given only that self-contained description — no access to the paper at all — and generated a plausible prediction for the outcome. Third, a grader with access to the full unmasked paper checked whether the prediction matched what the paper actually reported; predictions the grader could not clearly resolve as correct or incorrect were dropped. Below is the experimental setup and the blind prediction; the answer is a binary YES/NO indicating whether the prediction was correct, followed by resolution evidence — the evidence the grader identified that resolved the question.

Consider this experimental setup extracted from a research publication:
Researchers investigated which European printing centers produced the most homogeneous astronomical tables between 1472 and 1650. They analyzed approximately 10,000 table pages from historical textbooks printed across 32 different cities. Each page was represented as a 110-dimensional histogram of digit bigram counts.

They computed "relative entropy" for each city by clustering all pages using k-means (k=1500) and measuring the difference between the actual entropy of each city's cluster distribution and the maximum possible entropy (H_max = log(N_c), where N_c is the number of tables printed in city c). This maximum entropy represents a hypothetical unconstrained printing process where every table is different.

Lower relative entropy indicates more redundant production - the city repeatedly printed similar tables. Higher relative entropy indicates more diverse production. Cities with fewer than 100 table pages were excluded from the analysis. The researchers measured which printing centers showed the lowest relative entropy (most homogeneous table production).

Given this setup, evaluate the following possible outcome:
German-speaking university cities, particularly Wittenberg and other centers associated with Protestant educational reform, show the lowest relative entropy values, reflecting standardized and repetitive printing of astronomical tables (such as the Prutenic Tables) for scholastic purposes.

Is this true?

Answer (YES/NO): YES